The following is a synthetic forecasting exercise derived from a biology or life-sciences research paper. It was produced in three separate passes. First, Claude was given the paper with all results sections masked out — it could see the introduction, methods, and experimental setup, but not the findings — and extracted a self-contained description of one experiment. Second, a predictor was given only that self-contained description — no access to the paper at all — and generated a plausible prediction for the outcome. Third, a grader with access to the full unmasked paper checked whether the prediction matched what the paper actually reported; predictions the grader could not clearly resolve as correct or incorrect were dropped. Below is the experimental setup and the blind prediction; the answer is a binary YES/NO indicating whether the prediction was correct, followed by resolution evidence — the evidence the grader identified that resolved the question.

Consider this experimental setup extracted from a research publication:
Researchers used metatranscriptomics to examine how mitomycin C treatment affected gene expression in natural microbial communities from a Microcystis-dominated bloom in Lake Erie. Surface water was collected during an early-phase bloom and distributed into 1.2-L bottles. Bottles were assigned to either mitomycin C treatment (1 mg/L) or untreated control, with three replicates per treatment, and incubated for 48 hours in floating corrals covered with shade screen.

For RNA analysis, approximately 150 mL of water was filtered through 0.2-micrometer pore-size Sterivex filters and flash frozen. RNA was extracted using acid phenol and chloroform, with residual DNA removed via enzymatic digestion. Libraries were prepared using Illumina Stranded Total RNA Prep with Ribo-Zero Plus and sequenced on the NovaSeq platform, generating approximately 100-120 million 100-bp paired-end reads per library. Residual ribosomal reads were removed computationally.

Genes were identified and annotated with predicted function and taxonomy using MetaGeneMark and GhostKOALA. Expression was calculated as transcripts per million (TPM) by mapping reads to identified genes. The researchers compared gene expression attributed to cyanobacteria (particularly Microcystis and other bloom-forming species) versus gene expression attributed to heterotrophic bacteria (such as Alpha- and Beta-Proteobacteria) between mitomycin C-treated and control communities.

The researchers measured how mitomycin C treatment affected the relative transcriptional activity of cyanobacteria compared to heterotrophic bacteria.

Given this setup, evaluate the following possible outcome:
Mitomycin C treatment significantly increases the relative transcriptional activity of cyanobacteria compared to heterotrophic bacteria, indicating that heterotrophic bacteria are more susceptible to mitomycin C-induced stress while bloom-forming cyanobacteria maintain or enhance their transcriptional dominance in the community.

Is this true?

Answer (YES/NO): NO